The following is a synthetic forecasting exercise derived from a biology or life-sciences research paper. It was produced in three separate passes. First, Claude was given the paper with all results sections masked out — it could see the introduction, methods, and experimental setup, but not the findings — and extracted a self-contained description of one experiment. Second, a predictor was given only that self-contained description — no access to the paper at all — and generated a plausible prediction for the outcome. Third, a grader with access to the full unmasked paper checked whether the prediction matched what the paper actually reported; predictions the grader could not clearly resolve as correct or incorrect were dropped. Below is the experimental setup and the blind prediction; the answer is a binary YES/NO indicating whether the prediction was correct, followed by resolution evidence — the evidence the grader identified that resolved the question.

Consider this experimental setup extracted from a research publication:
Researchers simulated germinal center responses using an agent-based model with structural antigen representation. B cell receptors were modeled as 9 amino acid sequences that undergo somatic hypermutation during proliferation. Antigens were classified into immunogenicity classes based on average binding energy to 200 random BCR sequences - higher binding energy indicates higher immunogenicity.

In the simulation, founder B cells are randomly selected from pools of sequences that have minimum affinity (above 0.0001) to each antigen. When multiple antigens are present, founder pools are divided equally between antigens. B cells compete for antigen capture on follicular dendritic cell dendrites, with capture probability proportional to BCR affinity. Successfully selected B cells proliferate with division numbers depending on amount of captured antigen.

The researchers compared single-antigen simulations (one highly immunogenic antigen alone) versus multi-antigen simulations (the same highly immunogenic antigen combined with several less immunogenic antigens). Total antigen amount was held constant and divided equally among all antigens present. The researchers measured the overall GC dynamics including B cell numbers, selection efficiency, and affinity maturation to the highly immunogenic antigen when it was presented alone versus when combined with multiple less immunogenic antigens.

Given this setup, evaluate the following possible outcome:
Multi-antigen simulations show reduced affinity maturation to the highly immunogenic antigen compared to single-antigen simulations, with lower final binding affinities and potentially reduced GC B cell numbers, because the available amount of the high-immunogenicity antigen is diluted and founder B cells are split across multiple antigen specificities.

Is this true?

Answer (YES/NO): NO